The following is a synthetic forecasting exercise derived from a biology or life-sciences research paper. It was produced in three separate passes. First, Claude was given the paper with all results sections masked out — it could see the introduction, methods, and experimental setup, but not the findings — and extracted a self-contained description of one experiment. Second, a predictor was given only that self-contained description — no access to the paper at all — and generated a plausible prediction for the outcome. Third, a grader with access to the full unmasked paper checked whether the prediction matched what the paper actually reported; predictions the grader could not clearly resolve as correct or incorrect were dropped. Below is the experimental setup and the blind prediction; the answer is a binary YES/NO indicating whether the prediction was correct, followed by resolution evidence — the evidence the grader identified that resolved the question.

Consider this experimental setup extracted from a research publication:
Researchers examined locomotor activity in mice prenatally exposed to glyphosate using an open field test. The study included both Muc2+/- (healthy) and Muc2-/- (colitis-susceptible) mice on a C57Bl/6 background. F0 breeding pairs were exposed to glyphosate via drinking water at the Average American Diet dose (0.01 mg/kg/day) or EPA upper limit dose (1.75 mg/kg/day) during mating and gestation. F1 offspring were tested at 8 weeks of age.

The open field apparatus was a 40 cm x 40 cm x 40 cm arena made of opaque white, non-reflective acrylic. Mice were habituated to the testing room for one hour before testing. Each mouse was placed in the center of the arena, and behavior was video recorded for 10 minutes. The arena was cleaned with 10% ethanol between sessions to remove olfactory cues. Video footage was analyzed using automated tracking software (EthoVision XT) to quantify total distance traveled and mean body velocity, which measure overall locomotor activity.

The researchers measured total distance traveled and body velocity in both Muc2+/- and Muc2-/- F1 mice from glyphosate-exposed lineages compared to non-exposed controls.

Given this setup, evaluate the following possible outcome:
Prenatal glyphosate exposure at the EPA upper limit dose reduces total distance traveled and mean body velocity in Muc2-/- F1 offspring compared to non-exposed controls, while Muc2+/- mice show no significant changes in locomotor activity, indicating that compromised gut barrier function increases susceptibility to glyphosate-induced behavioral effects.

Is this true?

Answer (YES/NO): NO